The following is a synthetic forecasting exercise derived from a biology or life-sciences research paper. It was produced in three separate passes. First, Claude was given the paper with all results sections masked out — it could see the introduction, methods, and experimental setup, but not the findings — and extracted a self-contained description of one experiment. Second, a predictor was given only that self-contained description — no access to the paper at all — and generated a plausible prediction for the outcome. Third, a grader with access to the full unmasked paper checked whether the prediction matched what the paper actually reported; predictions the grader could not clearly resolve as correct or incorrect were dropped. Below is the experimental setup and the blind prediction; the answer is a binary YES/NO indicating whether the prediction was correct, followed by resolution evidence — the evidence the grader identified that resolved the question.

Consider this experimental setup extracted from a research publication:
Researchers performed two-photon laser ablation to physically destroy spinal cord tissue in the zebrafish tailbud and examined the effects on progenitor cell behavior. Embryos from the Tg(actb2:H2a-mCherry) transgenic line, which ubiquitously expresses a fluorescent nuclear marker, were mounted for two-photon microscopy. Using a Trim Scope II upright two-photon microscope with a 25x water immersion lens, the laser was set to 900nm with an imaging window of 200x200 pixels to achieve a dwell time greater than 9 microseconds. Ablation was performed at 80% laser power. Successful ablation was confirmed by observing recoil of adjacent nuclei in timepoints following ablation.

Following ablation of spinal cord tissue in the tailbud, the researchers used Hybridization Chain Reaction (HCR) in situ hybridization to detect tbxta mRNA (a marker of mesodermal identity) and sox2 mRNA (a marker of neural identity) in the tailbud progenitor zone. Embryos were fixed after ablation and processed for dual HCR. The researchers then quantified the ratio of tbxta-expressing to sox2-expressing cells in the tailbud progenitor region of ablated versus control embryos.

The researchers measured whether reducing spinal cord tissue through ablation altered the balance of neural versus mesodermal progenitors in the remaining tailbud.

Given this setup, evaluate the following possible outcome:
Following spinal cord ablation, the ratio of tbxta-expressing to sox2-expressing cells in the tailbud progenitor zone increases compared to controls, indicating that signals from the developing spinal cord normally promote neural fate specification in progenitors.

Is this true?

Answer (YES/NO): NO